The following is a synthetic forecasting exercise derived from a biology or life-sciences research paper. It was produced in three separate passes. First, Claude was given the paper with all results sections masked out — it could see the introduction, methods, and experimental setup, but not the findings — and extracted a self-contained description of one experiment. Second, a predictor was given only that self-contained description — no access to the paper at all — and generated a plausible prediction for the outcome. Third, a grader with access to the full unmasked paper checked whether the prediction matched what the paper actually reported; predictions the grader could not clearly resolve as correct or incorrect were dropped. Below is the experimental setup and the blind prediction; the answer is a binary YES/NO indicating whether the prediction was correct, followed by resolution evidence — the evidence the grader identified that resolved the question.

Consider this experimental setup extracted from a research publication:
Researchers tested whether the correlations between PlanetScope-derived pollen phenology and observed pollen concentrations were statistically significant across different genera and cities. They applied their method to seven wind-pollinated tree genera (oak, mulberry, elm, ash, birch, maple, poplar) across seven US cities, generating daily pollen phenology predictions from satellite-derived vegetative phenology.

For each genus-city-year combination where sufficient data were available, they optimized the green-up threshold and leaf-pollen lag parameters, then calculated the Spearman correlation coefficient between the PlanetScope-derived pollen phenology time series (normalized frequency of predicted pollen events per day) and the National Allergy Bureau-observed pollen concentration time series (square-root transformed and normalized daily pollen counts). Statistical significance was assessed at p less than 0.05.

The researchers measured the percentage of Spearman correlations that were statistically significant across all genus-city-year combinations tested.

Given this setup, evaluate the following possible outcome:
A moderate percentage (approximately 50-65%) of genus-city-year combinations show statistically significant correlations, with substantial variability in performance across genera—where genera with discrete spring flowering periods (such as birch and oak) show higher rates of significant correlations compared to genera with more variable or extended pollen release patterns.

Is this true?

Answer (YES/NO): NO